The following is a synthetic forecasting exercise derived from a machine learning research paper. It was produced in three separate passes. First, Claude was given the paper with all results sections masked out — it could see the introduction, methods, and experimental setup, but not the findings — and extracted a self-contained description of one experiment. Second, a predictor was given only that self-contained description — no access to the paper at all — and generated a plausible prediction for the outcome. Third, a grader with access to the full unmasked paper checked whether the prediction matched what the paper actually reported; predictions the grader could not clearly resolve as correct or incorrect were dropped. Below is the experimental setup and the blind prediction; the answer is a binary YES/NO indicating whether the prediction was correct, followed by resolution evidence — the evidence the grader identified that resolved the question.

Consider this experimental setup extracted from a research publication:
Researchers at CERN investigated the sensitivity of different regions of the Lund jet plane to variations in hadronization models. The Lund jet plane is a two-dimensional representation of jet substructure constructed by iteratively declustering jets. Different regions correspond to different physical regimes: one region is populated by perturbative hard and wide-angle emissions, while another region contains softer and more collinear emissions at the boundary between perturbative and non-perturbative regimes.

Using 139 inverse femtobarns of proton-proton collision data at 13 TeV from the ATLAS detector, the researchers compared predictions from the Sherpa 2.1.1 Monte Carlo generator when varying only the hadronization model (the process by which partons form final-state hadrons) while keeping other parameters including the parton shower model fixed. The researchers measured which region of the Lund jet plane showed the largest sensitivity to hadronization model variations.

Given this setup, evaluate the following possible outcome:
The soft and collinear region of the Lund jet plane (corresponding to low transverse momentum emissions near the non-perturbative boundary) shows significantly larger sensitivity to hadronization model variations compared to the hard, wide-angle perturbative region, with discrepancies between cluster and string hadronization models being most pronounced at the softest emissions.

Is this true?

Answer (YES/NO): NO